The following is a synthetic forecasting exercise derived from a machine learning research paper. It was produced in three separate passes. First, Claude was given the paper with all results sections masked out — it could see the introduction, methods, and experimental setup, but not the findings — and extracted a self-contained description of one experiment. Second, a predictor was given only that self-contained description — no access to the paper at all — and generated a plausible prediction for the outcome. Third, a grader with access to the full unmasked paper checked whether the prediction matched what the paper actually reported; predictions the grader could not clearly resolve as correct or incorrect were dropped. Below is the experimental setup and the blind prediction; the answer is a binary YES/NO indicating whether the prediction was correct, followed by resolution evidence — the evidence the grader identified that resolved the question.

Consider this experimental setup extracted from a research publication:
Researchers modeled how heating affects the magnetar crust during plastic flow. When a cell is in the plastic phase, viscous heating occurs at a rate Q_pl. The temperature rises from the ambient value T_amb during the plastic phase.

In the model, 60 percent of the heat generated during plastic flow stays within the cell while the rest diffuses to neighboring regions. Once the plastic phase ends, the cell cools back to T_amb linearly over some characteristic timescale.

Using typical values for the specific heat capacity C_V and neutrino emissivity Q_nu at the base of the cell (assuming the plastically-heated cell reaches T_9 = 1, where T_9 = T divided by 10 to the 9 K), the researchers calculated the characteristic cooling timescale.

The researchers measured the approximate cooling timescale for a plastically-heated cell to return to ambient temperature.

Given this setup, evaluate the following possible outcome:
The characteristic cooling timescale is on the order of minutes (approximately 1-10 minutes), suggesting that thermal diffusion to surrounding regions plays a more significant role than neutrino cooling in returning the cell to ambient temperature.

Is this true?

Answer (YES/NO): NO